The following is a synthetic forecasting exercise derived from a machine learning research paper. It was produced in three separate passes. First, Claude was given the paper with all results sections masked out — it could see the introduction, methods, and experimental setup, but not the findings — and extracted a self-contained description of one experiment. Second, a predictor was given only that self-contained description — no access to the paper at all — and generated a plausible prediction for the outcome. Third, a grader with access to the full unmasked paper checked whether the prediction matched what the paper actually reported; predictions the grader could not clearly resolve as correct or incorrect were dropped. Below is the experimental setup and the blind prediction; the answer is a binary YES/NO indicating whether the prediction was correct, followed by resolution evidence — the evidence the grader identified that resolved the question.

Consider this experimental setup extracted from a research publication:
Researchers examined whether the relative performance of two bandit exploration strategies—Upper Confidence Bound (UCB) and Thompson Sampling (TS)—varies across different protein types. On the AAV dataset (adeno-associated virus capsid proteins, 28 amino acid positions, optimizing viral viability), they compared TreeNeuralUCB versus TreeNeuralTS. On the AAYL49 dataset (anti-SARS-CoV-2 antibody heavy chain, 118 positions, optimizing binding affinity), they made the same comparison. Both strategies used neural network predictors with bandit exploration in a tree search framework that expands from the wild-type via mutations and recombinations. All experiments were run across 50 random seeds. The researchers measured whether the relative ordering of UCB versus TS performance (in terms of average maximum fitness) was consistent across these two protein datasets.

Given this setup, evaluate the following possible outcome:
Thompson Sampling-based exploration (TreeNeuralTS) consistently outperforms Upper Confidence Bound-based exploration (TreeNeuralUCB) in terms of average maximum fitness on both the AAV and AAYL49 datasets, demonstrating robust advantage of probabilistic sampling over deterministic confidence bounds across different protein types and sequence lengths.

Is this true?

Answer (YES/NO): NO